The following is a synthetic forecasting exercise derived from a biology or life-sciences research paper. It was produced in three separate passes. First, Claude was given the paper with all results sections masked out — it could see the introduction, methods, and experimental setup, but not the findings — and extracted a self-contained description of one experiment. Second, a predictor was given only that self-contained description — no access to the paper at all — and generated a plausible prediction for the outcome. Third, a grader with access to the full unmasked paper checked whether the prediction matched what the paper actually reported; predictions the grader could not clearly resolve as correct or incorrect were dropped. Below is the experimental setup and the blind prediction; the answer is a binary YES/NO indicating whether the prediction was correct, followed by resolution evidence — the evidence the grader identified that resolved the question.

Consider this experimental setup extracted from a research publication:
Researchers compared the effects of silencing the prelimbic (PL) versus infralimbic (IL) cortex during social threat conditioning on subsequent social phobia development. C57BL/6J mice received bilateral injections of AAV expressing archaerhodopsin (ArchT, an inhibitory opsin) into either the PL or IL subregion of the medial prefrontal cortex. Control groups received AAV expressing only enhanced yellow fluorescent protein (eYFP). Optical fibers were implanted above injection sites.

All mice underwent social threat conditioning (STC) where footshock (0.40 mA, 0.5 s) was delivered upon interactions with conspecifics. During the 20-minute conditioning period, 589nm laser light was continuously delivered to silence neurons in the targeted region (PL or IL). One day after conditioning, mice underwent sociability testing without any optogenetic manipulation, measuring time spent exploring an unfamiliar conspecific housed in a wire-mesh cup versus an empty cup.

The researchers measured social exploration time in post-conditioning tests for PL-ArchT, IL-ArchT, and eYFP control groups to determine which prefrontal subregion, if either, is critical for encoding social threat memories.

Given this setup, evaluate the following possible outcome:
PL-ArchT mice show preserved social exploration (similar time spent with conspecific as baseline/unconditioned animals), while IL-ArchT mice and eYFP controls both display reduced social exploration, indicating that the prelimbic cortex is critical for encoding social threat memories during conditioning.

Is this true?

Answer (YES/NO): YES